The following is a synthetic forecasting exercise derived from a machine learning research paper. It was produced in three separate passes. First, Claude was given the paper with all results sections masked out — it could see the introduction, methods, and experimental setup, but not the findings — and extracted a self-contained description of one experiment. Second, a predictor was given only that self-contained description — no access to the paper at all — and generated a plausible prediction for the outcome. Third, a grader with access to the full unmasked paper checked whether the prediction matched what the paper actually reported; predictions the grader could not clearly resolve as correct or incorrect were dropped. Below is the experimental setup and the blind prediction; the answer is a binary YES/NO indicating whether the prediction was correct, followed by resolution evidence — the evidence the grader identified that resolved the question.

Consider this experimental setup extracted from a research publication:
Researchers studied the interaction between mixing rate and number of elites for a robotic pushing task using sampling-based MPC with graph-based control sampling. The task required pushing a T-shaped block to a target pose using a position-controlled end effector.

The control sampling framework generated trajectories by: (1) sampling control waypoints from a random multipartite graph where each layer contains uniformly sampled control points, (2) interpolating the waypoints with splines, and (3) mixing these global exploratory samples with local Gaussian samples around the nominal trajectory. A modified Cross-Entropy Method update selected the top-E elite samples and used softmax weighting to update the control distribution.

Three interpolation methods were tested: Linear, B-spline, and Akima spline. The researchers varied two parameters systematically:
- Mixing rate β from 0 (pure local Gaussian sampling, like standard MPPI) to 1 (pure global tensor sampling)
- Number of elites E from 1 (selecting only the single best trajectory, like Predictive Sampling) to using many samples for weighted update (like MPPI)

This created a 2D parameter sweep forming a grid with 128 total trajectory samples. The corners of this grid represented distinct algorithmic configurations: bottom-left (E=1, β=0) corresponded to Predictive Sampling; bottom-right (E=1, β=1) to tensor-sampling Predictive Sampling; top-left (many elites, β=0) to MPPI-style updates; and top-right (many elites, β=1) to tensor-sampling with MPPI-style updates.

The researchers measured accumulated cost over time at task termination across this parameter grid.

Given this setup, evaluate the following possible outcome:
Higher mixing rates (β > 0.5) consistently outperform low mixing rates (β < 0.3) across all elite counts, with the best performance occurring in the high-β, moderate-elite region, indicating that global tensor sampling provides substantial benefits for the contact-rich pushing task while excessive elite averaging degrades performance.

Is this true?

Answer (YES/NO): NO